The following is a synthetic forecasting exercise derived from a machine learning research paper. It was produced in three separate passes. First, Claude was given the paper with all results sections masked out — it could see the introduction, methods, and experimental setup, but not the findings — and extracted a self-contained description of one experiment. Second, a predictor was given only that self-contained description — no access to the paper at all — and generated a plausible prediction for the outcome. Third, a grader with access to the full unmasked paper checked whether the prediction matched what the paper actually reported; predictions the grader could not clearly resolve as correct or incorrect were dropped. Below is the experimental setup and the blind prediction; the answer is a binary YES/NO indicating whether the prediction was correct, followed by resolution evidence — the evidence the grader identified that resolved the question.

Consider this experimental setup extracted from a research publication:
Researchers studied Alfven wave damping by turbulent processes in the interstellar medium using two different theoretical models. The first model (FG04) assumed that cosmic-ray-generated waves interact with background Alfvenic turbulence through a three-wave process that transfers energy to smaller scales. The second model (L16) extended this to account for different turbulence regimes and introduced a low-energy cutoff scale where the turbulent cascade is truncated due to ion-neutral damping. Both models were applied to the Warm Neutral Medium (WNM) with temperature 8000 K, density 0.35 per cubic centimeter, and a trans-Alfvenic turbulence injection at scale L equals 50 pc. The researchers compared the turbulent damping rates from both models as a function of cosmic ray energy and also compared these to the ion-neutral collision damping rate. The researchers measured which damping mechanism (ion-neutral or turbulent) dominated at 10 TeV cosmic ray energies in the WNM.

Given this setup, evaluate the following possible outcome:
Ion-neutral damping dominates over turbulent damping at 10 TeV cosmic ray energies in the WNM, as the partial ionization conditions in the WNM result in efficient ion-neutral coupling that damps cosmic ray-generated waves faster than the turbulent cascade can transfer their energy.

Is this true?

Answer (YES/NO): YES